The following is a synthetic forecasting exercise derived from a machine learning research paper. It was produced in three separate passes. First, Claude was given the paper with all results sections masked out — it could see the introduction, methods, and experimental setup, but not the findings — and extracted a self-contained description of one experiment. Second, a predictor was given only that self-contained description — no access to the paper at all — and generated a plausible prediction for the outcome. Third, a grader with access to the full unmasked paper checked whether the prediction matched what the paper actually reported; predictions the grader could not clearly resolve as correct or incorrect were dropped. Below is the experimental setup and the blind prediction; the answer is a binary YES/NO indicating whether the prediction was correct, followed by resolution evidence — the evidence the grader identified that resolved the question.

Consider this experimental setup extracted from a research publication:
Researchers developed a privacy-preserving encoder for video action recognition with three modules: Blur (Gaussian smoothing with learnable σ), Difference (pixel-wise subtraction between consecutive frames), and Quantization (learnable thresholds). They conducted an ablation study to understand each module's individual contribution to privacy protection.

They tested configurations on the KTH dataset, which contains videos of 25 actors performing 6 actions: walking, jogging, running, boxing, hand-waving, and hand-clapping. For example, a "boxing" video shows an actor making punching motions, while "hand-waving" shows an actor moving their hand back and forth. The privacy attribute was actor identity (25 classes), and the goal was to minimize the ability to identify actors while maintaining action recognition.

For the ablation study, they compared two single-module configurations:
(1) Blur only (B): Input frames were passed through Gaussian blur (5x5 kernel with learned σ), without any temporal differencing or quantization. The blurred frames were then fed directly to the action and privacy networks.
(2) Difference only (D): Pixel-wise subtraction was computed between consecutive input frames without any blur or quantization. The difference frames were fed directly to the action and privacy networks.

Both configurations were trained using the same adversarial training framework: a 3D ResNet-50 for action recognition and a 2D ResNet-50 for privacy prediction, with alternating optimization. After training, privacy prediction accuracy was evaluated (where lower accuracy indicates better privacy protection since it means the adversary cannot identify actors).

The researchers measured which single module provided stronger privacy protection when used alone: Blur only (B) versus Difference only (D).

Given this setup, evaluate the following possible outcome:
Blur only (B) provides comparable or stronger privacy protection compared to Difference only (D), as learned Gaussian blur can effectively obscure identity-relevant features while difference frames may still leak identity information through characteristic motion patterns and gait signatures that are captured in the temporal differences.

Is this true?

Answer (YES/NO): YES